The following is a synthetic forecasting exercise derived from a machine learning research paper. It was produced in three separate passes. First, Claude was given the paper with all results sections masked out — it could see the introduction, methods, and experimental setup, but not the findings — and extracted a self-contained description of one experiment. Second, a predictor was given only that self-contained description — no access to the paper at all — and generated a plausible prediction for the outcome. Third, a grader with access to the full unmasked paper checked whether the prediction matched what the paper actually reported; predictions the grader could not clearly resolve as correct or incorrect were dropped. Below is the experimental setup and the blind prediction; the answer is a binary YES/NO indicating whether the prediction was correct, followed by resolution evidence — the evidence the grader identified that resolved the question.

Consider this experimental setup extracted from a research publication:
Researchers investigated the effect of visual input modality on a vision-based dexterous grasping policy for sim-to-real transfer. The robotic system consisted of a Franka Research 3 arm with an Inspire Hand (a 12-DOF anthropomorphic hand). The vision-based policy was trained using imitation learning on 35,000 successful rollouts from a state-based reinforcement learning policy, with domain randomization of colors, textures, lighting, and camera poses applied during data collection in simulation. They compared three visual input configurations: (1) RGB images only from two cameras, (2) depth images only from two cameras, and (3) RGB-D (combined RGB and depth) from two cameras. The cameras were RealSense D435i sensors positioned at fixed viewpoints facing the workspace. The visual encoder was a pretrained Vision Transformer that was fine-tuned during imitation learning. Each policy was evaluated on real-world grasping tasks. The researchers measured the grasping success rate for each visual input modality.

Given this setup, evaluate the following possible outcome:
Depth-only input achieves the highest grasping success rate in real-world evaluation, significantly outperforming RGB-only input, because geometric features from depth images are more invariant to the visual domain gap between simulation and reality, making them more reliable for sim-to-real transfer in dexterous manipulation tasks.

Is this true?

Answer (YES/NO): NO